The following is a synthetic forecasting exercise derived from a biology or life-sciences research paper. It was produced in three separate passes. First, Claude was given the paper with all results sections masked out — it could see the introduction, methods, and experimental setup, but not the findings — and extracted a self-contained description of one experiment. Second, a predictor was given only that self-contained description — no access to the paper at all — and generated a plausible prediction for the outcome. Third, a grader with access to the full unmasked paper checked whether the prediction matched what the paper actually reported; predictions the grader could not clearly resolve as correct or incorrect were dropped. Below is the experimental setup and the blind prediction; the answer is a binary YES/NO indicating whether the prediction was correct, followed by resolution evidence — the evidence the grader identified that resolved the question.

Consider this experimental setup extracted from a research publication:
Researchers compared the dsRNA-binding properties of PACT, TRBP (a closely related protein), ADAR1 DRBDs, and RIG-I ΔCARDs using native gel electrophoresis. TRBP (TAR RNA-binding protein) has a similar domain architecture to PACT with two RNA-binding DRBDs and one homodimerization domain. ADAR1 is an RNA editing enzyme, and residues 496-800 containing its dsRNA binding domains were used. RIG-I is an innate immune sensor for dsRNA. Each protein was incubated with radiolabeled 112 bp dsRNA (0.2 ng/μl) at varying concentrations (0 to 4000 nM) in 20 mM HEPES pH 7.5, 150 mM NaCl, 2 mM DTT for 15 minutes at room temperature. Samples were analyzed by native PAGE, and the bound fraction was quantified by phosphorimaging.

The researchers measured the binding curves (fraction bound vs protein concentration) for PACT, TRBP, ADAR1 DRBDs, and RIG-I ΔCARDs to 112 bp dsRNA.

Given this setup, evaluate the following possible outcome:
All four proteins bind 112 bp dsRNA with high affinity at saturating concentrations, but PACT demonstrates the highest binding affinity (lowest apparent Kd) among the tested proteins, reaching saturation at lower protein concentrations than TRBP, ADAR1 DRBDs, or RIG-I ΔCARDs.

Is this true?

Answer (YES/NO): NO